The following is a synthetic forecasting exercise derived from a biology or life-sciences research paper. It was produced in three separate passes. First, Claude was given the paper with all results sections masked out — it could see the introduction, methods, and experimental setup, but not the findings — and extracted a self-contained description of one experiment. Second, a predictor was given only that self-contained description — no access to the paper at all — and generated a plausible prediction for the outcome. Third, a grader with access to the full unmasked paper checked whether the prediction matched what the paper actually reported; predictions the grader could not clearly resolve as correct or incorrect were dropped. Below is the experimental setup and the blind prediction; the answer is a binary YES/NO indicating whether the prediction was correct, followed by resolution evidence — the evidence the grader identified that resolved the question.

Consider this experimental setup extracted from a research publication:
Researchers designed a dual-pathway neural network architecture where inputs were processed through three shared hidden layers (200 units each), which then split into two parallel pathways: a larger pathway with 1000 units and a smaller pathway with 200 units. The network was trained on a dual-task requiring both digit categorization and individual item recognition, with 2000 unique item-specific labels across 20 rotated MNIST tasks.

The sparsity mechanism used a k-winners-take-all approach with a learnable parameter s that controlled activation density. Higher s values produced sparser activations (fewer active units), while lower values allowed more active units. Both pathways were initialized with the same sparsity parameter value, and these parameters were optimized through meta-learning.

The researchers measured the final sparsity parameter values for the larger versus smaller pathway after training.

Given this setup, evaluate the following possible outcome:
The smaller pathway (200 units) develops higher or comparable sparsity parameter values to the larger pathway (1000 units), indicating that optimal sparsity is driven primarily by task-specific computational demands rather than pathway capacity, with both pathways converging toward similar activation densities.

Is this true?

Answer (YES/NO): NO